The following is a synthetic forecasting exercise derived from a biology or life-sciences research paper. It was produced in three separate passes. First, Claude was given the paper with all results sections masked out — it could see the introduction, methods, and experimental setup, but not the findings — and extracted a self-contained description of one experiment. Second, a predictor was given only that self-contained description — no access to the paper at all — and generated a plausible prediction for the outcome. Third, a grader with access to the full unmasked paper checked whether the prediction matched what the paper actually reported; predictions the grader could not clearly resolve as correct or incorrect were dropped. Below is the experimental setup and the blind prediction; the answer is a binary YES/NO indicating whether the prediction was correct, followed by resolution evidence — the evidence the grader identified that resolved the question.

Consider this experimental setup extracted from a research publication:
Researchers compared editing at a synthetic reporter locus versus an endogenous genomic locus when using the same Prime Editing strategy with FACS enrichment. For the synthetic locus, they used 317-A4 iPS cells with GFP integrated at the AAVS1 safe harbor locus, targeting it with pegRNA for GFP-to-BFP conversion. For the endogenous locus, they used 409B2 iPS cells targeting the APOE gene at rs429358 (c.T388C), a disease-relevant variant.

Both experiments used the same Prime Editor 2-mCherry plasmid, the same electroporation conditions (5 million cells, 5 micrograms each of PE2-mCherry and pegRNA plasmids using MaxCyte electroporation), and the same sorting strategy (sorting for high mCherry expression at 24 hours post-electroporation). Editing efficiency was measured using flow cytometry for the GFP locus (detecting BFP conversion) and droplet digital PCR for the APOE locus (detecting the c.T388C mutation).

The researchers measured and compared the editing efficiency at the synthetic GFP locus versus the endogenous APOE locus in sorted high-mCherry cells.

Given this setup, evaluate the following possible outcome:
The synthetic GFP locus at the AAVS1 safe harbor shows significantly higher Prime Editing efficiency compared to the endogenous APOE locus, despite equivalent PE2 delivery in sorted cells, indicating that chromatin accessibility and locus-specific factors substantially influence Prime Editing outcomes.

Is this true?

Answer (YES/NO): YES